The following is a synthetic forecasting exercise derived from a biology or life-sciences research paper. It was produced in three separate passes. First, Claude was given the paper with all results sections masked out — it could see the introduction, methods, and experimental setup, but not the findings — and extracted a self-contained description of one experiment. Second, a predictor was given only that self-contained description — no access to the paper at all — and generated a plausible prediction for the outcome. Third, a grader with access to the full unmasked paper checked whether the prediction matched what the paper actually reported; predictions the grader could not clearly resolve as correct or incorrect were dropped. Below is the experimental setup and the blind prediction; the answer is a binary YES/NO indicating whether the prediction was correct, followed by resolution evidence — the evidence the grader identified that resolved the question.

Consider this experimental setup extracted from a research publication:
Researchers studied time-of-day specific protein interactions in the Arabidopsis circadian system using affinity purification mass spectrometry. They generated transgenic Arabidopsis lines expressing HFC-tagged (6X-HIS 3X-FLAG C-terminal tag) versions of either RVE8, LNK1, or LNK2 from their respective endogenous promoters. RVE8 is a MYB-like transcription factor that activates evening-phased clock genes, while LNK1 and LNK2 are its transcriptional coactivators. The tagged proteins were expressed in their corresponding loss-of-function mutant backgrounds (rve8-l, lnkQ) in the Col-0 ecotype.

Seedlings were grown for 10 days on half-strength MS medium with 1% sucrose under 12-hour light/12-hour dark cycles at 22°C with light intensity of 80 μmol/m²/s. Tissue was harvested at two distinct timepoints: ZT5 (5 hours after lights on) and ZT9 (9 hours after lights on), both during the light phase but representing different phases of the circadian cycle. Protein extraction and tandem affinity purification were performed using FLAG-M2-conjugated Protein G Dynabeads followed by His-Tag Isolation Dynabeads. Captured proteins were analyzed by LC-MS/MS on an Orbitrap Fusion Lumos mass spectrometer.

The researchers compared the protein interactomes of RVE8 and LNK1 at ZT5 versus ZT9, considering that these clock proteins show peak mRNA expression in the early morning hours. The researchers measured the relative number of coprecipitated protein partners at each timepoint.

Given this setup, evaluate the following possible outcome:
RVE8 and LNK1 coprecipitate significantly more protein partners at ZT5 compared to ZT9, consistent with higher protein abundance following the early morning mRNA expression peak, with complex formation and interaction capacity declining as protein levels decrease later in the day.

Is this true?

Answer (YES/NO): NO